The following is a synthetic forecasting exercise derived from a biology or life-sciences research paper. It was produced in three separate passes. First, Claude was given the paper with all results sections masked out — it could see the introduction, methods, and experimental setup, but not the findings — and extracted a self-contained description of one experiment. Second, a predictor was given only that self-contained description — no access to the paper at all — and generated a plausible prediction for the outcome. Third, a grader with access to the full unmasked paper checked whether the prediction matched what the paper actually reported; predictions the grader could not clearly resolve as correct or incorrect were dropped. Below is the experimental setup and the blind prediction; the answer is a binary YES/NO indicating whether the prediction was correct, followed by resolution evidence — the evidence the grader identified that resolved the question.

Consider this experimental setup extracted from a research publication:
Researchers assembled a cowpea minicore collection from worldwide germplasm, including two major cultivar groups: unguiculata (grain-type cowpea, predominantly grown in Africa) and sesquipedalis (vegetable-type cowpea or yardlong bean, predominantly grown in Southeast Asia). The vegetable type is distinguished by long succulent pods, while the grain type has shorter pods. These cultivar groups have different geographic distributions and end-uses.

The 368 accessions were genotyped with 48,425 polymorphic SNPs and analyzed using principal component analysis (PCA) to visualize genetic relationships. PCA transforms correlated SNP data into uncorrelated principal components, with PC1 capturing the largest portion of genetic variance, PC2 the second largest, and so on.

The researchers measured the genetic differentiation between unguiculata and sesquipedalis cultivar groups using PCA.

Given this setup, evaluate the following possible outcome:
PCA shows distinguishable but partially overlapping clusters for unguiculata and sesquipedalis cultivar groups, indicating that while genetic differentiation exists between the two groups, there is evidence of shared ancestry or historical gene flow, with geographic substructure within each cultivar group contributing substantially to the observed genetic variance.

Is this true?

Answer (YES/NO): NO